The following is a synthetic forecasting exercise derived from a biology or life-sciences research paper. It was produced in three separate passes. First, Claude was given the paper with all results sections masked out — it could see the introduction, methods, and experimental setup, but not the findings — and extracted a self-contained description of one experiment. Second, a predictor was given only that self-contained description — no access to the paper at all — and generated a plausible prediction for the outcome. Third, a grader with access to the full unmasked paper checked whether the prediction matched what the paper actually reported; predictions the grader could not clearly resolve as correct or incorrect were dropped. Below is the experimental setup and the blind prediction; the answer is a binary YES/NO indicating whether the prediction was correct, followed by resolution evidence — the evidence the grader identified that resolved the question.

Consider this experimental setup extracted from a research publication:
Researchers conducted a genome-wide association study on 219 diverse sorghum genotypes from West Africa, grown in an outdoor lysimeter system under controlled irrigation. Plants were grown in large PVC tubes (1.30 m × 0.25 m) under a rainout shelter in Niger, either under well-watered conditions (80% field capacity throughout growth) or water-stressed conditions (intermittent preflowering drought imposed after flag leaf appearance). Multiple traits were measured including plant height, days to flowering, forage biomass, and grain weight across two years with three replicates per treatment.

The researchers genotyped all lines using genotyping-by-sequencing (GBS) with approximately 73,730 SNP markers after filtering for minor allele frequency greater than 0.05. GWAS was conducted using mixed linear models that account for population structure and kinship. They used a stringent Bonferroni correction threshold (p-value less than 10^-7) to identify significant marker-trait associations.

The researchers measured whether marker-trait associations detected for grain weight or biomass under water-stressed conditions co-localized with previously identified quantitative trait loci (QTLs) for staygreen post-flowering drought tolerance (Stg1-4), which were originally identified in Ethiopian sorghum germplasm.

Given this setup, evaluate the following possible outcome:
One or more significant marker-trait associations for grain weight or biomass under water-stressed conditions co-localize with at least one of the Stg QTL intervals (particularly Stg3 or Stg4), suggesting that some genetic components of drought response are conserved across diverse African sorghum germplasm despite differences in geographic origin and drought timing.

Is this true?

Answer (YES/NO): NO